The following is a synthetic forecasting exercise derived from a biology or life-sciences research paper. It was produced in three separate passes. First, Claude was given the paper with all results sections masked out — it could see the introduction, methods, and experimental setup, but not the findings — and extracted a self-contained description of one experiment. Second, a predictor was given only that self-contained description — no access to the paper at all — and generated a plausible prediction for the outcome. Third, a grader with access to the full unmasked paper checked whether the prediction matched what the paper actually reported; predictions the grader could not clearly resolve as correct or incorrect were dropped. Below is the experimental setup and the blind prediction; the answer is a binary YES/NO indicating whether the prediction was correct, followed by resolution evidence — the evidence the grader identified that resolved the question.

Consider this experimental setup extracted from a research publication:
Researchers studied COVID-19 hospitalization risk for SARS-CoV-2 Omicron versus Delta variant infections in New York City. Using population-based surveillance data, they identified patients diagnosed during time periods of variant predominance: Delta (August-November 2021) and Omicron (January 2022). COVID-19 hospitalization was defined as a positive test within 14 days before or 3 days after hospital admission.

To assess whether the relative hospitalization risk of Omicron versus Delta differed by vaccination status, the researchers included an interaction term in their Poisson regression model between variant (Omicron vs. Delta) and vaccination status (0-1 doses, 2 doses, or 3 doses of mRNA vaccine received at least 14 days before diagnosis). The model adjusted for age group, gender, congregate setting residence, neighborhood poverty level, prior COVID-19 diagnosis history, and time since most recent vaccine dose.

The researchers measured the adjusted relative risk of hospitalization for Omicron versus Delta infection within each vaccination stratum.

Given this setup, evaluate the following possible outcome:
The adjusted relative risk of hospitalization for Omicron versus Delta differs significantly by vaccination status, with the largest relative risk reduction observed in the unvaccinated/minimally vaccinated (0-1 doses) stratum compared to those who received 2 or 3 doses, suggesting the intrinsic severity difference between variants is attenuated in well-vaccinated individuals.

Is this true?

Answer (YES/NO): NO